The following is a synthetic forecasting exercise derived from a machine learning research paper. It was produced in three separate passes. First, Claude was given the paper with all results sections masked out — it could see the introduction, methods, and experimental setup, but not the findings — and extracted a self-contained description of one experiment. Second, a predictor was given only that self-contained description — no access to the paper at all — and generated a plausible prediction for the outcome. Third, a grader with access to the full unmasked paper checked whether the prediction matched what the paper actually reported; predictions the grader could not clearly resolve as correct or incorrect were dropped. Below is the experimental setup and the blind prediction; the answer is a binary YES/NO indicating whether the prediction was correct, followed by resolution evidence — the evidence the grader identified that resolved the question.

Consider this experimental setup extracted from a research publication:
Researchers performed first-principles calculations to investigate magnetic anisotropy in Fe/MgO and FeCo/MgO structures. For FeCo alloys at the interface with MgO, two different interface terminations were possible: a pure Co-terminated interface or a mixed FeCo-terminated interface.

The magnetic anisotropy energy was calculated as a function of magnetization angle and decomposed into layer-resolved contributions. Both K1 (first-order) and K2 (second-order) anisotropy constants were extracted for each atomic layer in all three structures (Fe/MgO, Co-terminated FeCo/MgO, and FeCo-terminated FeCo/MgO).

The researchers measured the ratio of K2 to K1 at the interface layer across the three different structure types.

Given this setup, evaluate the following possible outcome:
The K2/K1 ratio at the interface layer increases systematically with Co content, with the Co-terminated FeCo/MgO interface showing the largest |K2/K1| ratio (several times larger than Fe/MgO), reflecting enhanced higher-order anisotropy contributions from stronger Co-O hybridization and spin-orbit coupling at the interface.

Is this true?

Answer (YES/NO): NO